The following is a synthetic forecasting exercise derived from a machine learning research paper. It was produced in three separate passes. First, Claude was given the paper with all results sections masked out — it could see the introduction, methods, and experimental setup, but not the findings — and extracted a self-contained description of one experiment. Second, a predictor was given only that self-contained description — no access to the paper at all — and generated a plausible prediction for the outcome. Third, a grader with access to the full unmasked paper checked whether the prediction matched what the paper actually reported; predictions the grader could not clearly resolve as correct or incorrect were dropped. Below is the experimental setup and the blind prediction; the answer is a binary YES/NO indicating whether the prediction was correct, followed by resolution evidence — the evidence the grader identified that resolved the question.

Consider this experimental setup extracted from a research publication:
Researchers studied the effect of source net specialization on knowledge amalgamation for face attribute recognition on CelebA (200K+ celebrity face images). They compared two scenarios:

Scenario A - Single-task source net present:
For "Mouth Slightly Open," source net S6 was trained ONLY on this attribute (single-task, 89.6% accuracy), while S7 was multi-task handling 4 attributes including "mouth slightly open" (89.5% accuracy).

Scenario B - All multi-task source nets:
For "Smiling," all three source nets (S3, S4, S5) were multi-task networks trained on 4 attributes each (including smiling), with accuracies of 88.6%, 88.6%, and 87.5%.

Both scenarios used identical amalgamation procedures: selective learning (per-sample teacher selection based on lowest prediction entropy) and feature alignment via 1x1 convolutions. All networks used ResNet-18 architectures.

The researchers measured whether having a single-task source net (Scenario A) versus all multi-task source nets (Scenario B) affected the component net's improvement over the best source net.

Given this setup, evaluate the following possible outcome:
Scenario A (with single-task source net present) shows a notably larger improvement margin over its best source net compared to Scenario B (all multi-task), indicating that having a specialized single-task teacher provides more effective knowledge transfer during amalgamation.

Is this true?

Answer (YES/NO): NO